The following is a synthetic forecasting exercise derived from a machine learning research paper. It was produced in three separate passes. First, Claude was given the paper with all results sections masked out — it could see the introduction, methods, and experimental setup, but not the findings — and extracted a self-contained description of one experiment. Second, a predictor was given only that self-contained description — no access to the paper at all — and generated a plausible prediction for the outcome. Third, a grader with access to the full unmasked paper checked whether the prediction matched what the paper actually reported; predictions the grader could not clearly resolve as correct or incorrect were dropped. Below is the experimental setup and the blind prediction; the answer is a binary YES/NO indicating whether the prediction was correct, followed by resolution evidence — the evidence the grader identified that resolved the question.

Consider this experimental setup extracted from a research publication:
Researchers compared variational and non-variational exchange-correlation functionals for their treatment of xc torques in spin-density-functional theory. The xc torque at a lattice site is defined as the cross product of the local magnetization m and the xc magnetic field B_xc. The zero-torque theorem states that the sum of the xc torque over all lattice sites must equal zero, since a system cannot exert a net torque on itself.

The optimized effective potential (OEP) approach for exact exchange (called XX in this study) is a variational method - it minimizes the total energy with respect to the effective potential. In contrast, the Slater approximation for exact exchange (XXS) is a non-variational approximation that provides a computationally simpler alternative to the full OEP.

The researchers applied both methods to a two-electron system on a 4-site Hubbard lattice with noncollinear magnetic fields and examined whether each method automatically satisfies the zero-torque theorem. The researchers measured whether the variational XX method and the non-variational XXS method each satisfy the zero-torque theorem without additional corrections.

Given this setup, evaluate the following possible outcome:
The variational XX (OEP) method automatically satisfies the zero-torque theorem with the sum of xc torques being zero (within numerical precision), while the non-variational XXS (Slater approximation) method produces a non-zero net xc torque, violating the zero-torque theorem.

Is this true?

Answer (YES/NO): YES